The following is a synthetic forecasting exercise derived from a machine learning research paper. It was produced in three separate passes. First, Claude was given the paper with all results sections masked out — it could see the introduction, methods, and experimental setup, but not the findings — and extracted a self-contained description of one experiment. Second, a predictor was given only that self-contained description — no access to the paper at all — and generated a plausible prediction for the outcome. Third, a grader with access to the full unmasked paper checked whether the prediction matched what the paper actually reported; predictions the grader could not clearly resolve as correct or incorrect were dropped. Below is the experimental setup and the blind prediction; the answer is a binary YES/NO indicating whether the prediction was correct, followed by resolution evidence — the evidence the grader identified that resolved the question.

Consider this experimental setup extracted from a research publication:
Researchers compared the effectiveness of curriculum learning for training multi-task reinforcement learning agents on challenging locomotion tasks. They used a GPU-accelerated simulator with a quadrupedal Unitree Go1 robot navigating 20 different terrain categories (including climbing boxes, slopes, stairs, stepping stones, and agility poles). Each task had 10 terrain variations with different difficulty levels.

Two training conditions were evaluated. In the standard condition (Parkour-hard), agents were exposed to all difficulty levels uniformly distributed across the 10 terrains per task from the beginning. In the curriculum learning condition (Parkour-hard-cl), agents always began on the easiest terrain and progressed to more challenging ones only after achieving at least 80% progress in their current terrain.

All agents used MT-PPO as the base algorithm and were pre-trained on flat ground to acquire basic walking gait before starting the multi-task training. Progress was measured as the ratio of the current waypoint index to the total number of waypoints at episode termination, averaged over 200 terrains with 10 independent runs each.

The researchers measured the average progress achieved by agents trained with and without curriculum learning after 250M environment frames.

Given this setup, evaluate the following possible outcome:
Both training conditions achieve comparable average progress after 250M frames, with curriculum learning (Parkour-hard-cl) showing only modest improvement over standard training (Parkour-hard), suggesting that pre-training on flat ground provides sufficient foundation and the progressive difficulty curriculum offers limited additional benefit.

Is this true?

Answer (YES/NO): NO